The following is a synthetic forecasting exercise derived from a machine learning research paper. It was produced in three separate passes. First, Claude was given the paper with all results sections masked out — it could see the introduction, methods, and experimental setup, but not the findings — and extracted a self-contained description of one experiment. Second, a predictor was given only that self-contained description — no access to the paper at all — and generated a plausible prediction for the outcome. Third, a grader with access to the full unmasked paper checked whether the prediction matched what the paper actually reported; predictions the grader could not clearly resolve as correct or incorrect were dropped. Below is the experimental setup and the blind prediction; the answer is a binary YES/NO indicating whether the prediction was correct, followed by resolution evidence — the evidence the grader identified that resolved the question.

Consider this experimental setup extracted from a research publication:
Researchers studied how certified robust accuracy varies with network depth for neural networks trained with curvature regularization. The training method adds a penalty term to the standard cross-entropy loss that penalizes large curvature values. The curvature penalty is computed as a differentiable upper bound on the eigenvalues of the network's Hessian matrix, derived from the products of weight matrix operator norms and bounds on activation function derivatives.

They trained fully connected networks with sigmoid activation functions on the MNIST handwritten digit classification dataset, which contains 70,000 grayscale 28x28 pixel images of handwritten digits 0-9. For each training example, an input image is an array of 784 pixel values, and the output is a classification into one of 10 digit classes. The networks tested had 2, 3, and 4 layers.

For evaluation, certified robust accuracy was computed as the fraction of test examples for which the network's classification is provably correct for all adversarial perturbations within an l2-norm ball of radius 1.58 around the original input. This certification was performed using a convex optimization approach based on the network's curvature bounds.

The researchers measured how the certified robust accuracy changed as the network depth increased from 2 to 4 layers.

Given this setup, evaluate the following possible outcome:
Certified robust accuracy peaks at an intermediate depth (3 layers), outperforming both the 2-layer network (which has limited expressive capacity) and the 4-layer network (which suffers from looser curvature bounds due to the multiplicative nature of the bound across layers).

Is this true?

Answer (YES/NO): NO